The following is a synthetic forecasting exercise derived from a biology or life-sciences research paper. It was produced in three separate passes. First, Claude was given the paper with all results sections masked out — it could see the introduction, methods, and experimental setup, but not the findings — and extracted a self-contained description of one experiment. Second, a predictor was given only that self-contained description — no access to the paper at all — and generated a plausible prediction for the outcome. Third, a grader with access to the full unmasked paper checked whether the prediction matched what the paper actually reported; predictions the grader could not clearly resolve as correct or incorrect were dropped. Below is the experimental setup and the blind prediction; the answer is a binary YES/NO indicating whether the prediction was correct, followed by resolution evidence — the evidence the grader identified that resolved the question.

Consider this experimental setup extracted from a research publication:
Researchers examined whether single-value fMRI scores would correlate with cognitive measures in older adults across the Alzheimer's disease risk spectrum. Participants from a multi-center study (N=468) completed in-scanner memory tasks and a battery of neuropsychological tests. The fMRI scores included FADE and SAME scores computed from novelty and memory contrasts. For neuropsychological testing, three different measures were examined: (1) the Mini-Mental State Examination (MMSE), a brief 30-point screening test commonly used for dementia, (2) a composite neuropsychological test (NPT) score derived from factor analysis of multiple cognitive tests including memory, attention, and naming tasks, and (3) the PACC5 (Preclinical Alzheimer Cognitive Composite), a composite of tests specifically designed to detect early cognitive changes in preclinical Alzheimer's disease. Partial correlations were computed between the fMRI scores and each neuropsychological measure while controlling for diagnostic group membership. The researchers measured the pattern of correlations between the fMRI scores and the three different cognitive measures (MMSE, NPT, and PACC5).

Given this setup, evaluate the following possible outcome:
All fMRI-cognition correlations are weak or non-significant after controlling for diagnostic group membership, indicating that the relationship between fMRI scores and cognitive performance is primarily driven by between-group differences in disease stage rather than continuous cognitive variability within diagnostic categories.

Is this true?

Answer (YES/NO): NO